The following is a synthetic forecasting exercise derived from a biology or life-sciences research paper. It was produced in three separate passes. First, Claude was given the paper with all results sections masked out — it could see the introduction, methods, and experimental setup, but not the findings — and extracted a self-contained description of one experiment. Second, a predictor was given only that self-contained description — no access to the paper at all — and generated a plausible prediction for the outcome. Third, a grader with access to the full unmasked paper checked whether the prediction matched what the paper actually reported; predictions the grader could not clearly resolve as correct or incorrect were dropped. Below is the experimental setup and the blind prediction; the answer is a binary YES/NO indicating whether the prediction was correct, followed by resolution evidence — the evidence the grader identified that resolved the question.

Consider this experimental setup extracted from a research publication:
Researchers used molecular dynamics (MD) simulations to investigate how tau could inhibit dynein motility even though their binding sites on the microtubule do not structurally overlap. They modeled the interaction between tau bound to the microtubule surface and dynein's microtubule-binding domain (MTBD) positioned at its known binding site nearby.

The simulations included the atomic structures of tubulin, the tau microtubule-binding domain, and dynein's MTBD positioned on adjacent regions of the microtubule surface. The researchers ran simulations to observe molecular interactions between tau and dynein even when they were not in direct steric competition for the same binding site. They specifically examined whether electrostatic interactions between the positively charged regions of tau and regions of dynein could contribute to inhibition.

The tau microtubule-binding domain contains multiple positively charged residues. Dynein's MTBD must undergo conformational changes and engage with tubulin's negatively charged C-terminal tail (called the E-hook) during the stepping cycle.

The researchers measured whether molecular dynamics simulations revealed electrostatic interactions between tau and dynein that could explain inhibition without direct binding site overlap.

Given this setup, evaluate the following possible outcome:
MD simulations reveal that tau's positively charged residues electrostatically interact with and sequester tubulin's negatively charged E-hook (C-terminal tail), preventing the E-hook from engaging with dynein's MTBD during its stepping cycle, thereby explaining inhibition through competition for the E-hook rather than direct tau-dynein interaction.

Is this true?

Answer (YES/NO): NO